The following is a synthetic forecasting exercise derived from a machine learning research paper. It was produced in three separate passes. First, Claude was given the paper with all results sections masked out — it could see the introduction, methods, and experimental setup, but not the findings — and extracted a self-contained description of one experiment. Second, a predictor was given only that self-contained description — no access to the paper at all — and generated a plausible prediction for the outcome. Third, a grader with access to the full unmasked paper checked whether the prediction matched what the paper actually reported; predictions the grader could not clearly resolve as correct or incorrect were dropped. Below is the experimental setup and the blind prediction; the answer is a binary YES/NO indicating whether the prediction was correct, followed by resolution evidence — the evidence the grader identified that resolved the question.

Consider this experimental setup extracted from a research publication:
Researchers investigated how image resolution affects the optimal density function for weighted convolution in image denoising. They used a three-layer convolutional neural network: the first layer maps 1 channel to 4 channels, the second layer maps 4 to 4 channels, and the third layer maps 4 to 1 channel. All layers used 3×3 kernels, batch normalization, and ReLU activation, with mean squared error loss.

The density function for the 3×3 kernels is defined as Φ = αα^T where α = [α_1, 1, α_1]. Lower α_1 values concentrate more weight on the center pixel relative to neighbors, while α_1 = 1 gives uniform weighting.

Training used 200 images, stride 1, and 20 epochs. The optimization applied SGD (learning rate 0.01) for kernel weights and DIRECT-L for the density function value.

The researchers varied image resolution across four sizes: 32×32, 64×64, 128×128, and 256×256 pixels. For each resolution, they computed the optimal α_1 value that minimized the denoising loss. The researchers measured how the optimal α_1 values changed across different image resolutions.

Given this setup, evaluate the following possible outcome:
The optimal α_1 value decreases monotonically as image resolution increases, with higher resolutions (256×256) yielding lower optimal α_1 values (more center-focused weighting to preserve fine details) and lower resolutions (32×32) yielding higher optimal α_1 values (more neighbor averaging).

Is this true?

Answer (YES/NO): NO